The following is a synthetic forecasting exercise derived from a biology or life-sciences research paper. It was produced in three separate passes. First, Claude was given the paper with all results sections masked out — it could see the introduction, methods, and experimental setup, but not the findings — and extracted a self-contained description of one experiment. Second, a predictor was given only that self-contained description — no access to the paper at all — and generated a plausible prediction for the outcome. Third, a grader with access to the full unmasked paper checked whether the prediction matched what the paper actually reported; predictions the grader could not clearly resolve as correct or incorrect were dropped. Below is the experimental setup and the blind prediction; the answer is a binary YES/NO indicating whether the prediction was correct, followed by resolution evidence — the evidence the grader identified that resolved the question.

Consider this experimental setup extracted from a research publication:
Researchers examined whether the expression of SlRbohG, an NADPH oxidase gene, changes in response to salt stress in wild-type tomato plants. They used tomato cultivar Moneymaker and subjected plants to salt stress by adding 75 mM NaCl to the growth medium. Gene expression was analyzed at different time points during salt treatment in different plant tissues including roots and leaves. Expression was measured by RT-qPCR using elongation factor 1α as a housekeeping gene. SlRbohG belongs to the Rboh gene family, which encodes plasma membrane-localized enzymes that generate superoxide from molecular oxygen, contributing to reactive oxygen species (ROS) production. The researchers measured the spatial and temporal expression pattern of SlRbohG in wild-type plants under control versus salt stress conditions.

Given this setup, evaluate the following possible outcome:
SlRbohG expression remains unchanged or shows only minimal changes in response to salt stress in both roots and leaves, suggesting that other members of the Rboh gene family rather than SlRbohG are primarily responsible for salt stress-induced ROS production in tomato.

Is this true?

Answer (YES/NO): NO